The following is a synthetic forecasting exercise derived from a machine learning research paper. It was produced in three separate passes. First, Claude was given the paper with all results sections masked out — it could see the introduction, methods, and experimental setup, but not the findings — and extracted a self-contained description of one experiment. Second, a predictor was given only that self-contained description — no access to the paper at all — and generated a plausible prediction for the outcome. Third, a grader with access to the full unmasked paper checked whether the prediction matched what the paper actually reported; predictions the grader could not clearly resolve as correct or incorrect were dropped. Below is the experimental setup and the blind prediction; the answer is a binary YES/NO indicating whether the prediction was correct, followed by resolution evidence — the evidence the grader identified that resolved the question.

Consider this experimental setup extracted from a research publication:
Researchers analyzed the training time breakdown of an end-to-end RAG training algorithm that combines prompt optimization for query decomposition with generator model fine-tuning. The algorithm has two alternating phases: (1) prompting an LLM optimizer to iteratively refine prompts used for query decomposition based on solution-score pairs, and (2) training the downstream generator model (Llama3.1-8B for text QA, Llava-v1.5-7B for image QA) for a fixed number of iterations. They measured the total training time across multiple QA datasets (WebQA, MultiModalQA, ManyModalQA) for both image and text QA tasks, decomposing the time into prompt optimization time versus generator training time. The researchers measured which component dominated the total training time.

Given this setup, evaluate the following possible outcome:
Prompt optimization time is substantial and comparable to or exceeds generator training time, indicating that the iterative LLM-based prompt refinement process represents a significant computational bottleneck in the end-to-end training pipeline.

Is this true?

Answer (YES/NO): NO